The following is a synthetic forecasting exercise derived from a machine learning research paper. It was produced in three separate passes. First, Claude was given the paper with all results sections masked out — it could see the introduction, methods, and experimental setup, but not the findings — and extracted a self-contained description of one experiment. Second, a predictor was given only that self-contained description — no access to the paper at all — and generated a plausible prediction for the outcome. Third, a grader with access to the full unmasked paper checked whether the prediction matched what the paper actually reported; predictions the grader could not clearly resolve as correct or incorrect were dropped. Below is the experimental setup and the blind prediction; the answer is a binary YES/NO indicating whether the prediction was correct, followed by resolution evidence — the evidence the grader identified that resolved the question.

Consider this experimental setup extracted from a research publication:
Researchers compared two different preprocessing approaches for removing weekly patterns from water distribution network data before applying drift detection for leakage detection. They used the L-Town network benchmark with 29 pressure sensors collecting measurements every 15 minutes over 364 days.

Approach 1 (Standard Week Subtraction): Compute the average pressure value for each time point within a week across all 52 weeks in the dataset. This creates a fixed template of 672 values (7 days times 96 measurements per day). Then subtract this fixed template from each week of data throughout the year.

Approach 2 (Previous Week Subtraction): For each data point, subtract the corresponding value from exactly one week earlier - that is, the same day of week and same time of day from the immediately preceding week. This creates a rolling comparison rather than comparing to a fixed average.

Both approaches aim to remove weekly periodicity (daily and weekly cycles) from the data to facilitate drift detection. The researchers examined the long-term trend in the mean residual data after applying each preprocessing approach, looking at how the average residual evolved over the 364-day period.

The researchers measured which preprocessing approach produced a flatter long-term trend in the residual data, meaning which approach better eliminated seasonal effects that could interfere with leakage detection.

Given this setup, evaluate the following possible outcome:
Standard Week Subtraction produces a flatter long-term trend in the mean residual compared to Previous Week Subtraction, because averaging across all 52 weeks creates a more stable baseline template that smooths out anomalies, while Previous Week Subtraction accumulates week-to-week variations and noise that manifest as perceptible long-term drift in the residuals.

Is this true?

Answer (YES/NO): NO